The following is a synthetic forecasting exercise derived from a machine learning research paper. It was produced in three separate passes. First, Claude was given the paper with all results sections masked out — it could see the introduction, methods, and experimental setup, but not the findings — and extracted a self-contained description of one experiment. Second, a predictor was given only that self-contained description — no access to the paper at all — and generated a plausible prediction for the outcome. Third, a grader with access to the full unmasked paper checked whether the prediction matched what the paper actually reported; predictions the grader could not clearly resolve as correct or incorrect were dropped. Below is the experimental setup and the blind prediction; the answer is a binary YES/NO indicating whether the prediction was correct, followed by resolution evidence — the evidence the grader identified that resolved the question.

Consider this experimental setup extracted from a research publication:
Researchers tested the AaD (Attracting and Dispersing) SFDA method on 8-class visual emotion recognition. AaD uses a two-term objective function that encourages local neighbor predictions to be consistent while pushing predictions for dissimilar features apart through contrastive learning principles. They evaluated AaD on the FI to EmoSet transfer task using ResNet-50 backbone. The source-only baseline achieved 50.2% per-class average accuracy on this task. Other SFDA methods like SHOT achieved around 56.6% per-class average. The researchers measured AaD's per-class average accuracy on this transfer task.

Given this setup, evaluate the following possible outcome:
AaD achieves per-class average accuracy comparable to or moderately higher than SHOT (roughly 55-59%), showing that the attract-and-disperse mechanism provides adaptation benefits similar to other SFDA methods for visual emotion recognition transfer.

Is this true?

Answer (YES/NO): NO